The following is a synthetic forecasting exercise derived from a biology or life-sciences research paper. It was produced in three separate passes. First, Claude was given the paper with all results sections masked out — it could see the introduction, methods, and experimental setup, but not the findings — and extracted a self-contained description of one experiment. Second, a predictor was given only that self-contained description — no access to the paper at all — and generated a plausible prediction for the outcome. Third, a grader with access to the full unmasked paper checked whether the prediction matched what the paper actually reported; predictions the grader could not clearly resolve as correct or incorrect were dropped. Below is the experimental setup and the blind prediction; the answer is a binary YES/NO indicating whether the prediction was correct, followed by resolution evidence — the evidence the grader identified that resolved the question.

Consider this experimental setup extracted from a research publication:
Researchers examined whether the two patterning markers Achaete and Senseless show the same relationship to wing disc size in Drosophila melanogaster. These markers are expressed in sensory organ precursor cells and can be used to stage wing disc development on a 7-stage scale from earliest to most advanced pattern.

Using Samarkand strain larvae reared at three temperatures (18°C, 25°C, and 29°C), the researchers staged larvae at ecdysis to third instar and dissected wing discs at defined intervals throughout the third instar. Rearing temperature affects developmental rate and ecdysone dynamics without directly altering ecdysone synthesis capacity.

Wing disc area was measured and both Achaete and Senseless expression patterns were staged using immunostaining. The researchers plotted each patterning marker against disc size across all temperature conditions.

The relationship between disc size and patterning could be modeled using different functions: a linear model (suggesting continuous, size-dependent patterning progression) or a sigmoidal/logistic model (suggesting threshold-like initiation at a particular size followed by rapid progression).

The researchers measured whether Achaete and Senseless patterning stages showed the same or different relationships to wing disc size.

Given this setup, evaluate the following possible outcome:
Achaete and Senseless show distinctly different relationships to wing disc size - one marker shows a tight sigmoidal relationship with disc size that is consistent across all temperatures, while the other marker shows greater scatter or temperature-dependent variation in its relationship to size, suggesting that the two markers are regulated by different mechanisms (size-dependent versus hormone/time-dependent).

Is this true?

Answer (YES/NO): NO